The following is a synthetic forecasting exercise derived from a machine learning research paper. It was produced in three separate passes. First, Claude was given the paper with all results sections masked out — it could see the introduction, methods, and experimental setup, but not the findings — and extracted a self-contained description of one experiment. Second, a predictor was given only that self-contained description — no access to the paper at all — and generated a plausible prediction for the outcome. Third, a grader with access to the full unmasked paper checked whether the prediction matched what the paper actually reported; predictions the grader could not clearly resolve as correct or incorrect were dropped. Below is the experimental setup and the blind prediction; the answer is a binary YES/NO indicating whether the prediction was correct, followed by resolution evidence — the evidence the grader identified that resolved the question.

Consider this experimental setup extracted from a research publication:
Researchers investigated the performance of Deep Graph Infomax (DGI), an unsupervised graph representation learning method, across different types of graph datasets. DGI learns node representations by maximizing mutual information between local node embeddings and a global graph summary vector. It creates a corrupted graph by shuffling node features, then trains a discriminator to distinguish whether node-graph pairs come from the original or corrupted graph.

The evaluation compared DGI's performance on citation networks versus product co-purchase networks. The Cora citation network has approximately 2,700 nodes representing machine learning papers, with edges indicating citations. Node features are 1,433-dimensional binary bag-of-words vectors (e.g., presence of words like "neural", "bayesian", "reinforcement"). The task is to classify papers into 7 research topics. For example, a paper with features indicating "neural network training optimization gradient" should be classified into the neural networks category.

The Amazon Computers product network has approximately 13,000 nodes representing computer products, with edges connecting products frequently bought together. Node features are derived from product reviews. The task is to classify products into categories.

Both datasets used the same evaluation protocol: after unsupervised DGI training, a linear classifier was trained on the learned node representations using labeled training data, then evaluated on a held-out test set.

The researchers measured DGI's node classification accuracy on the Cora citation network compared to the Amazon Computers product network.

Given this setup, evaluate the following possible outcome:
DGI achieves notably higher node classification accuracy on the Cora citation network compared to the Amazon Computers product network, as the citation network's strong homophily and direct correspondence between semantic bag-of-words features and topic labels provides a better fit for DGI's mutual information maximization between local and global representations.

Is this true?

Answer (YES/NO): YES